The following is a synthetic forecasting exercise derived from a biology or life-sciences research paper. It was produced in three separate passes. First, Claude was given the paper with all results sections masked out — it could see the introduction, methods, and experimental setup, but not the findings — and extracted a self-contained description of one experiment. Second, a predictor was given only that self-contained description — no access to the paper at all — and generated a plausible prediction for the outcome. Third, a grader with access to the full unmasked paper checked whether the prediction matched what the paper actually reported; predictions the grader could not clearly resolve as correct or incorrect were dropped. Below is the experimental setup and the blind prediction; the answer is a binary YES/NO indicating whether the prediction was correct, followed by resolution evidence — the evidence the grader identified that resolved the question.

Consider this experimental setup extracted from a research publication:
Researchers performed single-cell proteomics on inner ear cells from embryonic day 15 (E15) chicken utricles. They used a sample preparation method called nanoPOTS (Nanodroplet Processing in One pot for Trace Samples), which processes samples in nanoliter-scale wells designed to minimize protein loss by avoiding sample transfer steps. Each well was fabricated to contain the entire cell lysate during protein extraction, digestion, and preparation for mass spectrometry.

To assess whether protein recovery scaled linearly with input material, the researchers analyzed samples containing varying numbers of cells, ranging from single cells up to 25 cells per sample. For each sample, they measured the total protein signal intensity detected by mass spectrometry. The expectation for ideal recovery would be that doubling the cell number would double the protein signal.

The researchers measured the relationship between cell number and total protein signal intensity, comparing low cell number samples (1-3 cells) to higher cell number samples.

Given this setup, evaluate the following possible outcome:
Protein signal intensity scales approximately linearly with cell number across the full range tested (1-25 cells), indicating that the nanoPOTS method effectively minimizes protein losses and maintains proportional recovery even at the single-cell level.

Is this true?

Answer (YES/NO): NO